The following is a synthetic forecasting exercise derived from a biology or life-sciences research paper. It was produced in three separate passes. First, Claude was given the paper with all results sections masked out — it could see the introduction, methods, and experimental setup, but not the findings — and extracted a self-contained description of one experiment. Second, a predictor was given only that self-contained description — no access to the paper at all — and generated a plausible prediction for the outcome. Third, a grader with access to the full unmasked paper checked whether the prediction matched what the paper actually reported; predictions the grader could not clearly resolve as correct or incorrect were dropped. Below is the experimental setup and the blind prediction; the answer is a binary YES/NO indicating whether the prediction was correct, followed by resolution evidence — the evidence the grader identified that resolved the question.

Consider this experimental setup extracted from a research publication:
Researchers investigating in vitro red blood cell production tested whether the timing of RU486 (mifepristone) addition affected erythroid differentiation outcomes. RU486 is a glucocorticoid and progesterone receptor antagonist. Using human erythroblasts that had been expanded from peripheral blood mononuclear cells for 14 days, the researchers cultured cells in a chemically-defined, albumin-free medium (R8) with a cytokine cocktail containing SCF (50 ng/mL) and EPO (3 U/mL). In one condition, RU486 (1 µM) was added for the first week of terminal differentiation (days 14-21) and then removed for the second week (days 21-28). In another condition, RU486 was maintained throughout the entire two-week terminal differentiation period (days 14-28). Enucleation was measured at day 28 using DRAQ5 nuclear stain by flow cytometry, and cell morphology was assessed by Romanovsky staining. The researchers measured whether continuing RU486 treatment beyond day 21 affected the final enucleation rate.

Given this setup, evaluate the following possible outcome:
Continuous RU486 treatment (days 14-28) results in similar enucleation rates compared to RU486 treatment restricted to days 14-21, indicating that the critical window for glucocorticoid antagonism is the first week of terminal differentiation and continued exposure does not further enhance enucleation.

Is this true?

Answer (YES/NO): YES